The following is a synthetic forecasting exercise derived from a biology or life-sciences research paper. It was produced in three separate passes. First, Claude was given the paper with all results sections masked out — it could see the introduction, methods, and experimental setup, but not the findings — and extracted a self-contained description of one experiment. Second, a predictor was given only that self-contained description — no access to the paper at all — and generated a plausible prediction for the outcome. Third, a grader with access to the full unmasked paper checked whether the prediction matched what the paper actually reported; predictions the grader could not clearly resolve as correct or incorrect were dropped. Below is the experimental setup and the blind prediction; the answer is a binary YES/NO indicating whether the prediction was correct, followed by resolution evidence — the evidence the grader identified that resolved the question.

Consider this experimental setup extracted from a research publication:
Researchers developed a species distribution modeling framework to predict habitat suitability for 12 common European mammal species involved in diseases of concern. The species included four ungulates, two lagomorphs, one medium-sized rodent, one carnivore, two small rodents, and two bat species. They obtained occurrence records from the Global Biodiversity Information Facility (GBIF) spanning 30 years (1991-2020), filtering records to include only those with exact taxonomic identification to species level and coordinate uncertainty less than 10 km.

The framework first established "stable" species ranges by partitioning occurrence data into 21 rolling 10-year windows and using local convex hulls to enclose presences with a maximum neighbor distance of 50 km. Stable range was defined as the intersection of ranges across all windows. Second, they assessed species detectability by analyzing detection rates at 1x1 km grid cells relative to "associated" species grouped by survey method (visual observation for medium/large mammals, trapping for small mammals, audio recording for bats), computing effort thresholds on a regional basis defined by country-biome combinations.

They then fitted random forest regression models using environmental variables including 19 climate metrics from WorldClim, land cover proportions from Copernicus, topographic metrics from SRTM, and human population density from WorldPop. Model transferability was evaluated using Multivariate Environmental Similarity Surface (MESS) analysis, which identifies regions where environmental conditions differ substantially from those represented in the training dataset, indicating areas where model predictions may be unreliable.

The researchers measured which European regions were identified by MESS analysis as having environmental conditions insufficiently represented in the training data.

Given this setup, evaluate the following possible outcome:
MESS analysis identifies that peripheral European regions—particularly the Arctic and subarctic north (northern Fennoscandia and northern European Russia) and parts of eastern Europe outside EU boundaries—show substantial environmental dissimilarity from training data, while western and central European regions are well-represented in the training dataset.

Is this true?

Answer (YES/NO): NO